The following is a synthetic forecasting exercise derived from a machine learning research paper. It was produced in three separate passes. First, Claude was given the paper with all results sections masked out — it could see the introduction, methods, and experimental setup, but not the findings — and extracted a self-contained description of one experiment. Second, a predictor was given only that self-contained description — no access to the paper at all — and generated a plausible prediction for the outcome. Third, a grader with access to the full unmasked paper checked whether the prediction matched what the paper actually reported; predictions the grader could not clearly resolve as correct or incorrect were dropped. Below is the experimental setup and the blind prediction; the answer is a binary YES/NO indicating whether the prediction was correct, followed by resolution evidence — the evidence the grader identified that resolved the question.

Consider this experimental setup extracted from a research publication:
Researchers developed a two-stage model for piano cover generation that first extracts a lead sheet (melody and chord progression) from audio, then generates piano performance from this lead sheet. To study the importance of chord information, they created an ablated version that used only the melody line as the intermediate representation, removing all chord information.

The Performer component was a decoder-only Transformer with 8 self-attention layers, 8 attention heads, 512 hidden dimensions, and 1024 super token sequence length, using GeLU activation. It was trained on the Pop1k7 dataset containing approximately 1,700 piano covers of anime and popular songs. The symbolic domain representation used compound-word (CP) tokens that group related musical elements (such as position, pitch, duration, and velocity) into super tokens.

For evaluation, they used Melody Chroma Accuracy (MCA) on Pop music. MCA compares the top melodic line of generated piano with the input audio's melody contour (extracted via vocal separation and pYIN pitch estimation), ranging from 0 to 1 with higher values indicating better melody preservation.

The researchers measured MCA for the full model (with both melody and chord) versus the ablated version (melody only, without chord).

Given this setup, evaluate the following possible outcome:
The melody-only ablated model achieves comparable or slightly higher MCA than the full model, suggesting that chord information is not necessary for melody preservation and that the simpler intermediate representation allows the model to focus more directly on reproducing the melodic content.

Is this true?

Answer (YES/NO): NO